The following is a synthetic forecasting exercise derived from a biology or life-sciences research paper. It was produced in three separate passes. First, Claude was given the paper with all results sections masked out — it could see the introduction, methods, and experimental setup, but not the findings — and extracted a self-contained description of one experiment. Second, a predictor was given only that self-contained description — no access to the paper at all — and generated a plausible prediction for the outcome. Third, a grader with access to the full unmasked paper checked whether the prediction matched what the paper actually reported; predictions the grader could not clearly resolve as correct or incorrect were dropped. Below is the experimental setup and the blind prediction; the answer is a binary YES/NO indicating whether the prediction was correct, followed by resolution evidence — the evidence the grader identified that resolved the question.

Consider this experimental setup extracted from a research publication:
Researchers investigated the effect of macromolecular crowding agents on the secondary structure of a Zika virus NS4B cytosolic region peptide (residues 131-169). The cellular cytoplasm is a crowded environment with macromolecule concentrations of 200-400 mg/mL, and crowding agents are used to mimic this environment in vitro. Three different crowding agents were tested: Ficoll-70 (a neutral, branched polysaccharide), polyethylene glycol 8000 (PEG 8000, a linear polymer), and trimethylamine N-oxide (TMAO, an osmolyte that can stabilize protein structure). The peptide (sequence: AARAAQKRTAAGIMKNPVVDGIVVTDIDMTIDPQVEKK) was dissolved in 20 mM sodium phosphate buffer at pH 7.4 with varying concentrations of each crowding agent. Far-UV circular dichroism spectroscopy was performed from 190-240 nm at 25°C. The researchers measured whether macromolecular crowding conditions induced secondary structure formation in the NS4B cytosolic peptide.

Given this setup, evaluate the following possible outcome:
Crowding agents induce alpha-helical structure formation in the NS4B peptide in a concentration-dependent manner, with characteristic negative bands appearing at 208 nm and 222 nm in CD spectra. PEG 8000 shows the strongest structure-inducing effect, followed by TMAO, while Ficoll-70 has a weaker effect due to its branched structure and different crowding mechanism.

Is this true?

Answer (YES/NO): NO